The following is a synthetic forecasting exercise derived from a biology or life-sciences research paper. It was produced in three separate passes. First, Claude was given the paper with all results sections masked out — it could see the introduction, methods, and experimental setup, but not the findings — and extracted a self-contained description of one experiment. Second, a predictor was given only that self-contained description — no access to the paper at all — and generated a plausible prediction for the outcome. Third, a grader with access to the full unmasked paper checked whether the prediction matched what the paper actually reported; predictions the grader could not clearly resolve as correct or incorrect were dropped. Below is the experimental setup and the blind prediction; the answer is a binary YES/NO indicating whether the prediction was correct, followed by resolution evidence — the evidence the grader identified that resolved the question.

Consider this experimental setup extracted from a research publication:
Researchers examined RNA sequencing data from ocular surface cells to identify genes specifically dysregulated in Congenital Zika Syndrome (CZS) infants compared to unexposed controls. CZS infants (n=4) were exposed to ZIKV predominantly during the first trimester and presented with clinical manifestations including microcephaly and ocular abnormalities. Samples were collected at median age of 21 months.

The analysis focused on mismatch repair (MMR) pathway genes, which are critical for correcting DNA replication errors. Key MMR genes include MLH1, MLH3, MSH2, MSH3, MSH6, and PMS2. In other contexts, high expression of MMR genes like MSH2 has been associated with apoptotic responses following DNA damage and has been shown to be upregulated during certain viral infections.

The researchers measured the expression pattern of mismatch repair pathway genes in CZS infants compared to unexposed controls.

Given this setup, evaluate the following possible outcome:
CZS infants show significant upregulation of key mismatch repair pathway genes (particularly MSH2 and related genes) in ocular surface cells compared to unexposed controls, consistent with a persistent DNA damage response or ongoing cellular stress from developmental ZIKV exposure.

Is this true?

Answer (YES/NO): YES